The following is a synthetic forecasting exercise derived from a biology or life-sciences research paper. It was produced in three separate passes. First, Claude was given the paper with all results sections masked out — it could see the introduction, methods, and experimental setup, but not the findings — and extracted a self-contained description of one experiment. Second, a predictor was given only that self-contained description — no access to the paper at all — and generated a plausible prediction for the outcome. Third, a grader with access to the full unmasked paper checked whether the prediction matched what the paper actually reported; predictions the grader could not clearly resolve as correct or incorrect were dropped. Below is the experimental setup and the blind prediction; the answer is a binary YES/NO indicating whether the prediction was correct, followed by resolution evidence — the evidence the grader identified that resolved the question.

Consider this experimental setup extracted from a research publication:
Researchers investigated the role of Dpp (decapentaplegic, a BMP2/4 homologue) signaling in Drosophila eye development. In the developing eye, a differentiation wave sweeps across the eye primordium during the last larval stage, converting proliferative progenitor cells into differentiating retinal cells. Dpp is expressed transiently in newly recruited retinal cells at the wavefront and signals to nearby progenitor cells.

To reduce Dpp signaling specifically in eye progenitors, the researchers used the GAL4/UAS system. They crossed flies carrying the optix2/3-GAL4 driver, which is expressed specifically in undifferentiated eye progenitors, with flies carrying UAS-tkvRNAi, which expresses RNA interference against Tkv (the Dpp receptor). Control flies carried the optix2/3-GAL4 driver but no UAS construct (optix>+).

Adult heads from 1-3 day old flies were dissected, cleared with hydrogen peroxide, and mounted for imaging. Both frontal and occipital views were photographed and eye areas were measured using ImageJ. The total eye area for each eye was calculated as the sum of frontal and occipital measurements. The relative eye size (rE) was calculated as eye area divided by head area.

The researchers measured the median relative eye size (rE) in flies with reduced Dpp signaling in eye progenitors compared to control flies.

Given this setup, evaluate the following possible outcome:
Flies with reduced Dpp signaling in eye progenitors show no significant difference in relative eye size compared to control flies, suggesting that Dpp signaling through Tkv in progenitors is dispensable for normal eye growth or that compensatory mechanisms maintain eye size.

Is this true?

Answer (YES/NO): NO